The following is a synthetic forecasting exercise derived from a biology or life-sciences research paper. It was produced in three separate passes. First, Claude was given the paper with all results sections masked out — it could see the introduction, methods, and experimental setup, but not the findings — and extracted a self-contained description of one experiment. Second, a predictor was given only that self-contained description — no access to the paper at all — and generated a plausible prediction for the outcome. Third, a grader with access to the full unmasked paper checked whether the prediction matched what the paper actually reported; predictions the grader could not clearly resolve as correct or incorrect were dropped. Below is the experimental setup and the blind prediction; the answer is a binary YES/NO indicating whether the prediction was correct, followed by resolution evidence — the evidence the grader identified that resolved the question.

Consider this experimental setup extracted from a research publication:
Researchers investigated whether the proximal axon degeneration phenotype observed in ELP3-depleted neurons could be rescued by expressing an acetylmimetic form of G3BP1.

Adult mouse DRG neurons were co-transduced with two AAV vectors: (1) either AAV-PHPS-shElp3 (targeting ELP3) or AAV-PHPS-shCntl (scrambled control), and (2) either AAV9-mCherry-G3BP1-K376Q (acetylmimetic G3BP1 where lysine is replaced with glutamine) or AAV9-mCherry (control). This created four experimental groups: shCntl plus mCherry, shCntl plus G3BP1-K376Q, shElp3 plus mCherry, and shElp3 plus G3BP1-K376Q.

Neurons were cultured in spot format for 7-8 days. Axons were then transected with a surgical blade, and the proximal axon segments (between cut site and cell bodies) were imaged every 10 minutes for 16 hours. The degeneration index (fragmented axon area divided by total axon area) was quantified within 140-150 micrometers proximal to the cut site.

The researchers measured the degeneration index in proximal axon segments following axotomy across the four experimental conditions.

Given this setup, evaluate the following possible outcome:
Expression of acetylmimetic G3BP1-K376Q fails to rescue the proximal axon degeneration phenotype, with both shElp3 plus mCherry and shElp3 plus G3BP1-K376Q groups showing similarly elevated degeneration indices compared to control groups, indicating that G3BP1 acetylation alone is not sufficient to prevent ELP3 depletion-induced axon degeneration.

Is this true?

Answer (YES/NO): NO